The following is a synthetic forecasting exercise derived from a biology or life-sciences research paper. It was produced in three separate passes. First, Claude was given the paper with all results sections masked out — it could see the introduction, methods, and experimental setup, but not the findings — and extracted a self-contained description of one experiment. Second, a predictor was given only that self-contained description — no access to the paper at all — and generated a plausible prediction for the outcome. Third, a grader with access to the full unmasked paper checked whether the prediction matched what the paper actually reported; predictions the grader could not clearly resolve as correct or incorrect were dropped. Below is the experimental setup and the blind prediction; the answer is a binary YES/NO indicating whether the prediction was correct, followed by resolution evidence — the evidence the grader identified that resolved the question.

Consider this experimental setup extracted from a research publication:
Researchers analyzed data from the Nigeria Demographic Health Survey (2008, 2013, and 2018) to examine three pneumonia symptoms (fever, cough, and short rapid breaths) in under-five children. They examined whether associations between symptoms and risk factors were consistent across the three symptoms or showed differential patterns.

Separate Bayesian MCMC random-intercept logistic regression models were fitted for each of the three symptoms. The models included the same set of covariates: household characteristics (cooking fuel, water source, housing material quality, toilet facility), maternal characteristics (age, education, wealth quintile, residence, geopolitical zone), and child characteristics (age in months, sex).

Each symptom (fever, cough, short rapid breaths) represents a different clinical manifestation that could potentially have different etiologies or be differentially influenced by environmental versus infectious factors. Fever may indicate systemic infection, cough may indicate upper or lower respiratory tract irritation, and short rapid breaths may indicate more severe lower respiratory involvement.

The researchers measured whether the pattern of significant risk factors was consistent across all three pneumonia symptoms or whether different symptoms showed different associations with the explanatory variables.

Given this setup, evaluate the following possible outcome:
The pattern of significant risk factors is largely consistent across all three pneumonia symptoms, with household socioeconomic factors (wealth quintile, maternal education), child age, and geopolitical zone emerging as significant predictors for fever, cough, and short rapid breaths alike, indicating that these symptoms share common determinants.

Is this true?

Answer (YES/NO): NO